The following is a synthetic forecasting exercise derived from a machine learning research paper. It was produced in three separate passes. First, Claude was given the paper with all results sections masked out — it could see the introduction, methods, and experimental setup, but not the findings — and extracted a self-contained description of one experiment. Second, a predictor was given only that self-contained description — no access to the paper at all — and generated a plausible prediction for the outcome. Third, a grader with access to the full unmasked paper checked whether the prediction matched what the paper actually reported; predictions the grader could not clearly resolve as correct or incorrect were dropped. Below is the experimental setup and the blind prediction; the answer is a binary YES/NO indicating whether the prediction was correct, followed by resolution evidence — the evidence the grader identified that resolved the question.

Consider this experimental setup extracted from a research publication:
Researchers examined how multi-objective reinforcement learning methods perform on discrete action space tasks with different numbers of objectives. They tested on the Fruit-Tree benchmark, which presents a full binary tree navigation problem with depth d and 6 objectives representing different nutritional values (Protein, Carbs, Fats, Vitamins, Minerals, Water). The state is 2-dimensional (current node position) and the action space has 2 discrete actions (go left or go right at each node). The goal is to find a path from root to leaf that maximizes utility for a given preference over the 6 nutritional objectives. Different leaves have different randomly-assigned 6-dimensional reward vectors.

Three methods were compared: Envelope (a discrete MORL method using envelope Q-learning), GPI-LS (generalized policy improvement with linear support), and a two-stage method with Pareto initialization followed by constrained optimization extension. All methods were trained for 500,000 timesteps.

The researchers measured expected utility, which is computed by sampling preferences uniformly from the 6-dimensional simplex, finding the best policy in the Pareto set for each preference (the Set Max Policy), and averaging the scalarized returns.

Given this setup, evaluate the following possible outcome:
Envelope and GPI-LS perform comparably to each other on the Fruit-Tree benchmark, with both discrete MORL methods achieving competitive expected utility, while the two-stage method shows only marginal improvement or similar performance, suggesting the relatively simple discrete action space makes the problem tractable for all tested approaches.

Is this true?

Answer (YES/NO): NO